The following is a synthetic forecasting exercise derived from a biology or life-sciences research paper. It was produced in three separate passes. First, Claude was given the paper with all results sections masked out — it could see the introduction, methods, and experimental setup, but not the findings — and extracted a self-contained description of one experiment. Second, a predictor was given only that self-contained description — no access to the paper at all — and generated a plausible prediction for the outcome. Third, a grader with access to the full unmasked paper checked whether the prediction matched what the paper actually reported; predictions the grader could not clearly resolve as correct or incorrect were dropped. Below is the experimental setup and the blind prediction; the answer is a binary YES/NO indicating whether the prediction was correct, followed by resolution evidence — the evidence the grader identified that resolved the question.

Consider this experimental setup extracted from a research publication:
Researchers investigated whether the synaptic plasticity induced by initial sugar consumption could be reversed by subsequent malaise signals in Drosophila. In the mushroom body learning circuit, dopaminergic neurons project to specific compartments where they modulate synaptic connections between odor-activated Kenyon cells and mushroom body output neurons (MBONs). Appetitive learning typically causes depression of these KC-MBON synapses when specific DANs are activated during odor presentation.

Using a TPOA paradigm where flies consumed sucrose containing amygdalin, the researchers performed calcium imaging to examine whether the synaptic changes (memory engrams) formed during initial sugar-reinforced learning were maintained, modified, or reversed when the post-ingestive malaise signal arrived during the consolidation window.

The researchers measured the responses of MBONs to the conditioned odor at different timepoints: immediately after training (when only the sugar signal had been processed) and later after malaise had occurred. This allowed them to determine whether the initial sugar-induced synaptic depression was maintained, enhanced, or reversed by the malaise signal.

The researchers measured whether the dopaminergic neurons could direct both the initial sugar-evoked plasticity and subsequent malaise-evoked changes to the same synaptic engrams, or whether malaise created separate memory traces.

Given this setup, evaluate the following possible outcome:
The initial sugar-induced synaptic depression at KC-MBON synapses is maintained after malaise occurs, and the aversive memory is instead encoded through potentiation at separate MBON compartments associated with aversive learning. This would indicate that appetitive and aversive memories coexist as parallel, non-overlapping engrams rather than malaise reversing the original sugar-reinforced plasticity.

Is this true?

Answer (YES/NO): NO